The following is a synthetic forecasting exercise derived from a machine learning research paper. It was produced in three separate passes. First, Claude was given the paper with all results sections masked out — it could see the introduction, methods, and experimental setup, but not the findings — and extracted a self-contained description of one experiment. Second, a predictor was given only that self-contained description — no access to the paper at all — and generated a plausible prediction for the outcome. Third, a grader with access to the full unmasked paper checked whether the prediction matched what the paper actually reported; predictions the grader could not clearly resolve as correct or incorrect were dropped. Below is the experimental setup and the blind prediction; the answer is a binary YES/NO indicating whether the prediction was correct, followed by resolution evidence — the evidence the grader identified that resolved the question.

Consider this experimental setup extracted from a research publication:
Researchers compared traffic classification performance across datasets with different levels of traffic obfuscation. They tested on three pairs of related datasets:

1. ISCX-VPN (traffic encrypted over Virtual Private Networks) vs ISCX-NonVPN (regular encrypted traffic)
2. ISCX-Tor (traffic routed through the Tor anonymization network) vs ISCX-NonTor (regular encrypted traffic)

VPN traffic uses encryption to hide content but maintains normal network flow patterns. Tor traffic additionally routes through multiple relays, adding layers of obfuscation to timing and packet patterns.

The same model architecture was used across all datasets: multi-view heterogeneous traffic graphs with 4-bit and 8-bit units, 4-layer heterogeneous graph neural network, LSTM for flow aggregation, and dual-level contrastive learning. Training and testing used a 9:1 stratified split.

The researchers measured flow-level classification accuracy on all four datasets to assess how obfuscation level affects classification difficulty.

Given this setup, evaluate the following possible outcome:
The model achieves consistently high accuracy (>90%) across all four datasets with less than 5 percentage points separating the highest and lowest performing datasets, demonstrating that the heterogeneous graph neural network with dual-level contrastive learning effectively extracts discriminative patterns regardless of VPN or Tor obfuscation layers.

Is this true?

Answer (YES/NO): NO